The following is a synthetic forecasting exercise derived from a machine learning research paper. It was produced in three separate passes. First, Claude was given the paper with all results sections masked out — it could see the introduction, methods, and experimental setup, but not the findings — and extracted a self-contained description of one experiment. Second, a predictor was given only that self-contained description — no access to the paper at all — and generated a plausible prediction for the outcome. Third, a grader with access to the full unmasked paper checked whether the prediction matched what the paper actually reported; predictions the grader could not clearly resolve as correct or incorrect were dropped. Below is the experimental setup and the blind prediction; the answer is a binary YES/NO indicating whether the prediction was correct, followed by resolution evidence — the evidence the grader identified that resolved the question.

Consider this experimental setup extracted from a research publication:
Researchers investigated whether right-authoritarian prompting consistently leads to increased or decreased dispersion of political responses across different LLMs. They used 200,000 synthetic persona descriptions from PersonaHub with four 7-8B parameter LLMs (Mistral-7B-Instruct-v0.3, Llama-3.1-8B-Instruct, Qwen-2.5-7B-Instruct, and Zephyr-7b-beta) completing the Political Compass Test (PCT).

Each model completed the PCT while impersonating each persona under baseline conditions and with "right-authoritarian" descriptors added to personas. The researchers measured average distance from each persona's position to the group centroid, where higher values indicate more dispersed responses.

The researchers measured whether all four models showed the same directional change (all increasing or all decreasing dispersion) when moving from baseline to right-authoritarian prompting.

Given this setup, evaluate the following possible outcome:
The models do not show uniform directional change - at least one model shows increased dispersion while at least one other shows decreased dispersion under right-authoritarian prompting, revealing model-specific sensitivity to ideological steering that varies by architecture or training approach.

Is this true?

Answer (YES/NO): YES